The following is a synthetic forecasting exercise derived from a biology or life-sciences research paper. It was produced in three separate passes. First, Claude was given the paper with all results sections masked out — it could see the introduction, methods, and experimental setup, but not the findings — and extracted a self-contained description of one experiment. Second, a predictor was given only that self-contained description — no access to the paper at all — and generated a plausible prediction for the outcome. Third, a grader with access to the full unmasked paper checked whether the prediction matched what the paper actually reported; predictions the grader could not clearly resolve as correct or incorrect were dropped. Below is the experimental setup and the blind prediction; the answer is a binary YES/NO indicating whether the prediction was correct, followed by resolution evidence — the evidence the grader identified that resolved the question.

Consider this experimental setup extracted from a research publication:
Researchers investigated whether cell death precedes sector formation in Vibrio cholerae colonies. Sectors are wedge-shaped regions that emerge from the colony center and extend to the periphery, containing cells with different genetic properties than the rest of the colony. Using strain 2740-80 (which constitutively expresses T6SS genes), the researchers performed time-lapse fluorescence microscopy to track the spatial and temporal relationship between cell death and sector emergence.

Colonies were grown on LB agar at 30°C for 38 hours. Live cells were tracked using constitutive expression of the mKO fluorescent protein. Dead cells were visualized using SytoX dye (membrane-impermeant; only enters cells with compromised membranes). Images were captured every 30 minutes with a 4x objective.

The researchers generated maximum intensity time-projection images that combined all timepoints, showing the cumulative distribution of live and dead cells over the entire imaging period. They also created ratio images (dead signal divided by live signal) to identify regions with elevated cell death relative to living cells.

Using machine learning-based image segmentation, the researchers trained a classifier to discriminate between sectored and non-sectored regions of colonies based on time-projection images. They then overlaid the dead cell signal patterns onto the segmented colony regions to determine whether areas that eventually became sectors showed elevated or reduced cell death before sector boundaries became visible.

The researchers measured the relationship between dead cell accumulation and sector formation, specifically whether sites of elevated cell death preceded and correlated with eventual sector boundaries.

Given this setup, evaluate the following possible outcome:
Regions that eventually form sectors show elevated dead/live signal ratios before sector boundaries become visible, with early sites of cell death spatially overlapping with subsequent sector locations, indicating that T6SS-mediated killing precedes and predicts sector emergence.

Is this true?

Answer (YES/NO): YES